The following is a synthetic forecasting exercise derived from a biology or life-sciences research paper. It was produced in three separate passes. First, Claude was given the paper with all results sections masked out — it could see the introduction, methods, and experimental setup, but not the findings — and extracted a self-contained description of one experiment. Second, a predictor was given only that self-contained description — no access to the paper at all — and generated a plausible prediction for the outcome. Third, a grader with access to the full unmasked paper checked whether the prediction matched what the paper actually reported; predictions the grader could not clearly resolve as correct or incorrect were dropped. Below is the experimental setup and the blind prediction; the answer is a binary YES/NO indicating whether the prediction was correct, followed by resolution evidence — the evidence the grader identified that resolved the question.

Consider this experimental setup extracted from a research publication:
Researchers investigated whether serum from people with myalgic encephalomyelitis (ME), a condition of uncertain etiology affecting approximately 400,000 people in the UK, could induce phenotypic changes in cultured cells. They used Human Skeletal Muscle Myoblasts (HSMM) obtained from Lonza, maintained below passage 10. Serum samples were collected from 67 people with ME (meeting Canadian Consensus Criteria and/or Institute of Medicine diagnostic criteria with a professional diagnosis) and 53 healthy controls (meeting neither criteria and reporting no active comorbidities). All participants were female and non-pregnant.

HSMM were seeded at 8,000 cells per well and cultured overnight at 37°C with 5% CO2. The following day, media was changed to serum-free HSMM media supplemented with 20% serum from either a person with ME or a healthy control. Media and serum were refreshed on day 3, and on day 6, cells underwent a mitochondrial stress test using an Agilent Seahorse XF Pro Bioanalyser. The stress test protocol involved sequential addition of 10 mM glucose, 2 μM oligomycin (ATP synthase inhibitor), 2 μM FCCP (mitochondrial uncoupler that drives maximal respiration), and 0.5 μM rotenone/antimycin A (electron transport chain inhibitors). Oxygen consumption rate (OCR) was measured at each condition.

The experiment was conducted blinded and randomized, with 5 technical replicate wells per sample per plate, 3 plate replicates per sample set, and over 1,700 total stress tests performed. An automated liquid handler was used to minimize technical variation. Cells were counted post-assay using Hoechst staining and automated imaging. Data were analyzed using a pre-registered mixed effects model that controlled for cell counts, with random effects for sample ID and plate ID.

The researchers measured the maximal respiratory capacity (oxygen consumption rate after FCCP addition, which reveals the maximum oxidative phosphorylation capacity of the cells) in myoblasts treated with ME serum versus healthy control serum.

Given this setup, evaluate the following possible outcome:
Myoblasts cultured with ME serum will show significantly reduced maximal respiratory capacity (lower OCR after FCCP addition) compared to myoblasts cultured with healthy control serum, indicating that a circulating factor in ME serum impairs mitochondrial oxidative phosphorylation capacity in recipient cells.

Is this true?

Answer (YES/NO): NO